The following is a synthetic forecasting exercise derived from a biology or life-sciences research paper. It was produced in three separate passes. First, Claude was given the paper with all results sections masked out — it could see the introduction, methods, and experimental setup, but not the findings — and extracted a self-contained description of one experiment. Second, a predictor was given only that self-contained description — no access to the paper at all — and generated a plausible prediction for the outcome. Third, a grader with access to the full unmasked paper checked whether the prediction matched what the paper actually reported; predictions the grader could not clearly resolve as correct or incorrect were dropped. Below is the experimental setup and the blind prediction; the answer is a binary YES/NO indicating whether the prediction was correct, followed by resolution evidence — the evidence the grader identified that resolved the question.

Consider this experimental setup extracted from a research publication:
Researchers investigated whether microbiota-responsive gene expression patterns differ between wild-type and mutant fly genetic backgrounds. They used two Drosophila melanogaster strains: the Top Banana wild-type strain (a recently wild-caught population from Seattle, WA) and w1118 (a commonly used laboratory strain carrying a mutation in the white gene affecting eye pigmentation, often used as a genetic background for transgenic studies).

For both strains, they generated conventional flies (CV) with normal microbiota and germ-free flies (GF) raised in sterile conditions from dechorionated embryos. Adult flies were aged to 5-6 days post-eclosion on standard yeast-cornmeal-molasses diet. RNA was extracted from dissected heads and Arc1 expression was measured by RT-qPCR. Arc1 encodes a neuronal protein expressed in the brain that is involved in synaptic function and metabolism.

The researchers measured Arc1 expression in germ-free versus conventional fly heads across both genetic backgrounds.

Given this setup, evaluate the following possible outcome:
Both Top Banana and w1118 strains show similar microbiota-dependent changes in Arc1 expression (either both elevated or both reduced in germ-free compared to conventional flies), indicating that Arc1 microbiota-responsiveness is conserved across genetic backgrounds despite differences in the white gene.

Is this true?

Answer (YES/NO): NO